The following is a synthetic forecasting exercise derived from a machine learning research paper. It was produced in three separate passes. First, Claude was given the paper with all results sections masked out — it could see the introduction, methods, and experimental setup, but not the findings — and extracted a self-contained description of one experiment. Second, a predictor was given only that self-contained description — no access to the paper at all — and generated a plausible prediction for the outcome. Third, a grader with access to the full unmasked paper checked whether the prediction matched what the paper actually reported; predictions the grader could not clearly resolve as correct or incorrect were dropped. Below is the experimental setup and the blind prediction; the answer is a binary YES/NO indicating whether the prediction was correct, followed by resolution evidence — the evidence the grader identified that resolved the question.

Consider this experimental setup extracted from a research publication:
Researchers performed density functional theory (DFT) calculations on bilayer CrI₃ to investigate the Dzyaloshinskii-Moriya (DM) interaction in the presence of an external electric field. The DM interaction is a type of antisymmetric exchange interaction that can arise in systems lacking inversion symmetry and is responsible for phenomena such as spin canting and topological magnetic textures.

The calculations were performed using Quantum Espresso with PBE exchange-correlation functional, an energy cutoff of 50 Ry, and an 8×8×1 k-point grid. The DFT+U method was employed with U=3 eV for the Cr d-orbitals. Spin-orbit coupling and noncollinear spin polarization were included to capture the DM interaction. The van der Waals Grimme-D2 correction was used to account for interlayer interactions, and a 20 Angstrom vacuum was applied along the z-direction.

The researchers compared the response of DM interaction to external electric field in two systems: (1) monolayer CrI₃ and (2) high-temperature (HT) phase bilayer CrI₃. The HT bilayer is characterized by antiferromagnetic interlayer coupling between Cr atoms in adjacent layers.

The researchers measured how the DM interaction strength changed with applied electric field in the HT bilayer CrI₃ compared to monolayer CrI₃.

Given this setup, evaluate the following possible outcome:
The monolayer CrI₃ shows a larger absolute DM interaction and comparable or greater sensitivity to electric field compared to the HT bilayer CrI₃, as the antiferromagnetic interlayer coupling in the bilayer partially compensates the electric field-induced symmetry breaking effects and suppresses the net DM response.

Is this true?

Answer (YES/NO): NO